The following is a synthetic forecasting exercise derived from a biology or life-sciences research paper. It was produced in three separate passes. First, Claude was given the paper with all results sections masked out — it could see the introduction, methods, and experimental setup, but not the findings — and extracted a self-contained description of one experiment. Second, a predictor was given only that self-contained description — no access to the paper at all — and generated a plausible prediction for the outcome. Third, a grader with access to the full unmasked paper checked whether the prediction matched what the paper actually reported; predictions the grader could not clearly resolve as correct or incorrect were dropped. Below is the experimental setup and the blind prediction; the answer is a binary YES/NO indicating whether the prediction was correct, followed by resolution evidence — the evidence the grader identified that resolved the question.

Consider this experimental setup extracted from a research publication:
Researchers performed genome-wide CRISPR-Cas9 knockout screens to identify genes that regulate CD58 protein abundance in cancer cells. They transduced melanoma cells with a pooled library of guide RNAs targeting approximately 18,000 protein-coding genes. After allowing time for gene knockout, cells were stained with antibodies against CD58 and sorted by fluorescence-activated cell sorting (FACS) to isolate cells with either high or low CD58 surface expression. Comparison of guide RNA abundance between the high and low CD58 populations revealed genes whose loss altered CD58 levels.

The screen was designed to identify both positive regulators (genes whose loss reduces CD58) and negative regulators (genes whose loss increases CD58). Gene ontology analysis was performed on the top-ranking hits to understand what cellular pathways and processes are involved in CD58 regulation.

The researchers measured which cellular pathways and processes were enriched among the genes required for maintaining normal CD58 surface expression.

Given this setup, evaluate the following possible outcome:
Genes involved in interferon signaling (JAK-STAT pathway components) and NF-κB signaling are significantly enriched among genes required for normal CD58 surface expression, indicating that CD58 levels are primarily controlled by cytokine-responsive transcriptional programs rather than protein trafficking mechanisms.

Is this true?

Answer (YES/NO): NO